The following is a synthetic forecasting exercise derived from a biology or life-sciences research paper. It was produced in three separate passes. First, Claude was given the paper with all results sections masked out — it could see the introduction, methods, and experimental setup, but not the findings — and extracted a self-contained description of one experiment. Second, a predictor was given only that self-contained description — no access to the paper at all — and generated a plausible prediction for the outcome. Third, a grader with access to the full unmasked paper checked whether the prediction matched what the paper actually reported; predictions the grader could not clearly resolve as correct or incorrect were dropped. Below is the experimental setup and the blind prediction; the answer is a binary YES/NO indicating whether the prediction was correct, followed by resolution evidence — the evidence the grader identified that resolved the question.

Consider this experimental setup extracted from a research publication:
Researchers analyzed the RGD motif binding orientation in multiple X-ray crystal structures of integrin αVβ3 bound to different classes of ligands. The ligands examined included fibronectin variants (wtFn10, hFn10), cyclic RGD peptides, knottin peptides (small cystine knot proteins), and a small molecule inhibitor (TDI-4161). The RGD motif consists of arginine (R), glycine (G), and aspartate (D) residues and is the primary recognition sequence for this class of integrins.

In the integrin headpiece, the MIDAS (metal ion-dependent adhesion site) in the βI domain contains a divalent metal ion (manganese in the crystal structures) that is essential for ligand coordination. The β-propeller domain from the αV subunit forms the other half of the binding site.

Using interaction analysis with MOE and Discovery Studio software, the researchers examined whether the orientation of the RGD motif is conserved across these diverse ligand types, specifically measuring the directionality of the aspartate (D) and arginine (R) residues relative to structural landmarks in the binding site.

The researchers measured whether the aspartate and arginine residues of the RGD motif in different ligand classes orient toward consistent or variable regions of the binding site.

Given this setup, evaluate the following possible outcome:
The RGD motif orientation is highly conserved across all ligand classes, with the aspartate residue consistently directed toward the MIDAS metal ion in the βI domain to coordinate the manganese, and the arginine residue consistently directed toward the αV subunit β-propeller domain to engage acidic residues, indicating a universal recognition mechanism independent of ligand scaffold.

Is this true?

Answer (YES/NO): YES